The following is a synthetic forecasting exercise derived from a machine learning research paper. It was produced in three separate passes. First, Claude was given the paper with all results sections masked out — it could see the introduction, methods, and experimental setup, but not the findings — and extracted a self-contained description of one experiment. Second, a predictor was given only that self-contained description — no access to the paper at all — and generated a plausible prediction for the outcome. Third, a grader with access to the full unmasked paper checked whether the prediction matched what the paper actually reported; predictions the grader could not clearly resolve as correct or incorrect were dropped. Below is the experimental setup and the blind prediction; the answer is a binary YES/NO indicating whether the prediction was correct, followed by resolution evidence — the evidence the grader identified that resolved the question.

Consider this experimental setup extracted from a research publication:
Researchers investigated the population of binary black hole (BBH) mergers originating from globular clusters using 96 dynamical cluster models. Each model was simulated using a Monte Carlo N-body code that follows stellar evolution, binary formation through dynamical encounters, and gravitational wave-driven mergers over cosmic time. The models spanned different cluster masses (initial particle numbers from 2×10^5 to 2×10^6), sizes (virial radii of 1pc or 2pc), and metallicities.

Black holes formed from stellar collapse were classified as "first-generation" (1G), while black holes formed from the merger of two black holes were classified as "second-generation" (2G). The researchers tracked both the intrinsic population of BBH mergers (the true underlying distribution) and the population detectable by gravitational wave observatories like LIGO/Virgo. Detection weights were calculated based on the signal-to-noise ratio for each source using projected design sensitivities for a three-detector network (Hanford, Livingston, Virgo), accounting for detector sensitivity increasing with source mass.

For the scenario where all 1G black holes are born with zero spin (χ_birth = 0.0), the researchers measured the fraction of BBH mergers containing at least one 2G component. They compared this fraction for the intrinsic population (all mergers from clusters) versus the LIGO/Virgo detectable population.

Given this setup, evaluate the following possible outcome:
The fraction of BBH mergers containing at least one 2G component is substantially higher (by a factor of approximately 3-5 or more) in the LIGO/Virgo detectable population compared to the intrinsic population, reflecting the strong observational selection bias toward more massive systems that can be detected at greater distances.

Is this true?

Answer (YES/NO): NO